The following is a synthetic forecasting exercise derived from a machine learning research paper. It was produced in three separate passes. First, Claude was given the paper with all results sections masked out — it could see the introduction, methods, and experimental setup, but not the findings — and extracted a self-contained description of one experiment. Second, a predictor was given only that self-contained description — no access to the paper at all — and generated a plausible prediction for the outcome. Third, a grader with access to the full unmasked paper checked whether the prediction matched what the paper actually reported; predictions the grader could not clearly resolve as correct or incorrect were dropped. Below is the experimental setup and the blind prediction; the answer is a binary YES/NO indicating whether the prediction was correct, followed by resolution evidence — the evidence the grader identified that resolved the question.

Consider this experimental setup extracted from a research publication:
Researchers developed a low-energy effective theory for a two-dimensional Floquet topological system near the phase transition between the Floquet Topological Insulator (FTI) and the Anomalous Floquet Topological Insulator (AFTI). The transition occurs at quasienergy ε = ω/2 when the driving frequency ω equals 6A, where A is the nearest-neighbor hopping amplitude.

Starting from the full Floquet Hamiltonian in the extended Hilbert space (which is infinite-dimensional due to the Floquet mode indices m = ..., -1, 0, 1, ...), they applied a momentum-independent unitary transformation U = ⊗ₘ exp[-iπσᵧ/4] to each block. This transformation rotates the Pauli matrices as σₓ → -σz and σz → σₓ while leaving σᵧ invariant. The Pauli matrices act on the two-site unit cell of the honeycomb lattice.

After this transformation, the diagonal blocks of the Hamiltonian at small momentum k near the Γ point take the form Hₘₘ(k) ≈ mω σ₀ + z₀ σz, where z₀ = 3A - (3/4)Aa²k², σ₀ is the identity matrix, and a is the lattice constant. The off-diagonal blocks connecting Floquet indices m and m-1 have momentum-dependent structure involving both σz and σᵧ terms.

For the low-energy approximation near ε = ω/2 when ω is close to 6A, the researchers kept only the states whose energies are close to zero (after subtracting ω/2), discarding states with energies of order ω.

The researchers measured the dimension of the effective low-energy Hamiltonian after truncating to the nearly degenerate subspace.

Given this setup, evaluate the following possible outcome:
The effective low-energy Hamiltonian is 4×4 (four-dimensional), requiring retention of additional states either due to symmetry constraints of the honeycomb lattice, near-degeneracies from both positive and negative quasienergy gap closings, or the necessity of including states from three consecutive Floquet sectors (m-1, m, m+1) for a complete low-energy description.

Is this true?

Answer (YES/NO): NO